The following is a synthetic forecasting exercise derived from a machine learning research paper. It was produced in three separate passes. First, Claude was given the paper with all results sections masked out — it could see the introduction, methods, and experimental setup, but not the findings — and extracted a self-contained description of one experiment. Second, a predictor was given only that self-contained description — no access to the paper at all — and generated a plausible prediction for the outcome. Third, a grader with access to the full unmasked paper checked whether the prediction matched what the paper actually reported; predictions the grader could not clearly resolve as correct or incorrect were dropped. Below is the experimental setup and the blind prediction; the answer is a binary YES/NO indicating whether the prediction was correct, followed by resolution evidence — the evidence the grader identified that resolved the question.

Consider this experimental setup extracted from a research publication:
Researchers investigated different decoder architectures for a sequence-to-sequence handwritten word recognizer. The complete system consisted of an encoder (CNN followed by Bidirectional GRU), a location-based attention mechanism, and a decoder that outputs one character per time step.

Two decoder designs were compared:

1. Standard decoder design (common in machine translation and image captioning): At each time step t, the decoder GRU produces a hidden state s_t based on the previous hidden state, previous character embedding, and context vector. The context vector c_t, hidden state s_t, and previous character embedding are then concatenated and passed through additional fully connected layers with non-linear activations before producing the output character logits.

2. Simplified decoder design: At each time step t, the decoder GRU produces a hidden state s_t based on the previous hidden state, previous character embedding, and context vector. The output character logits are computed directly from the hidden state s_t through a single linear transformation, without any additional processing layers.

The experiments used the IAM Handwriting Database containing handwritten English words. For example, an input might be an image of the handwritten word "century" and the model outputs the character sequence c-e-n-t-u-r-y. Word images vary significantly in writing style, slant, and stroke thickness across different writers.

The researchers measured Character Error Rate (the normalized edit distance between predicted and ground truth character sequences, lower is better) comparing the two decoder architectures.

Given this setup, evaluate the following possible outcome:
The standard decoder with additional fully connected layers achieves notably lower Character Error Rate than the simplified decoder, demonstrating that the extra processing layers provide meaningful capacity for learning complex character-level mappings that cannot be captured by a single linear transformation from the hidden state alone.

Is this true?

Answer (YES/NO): NO